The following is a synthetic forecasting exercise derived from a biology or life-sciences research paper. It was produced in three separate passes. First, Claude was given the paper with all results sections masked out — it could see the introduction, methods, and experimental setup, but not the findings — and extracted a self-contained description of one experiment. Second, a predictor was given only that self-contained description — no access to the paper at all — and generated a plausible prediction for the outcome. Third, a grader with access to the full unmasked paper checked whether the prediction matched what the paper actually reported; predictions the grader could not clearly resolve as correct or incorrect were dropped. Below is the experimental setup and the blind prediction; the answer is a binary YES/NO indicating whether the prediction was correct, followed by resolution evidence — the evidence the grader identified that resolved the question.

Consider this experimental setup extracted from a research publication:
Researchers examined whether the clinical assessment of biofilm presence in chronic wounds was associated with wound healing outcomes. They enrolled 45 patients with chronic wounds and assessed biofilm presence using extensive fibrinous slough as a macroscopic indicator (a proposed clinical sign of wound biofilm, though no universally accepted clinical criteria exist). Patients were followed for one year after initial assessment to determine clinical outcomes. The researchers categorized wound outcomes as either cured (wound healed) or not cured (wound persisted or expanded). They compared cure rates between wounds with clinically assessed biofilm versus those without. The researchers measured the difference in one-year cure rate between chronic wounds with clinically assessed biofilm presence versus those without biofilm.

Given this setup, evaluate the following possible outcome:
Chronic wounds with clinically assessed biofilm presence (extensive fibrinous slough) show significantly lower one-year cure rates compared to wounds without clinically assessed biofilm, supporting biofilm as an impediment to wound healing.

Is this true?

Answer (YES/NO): NO